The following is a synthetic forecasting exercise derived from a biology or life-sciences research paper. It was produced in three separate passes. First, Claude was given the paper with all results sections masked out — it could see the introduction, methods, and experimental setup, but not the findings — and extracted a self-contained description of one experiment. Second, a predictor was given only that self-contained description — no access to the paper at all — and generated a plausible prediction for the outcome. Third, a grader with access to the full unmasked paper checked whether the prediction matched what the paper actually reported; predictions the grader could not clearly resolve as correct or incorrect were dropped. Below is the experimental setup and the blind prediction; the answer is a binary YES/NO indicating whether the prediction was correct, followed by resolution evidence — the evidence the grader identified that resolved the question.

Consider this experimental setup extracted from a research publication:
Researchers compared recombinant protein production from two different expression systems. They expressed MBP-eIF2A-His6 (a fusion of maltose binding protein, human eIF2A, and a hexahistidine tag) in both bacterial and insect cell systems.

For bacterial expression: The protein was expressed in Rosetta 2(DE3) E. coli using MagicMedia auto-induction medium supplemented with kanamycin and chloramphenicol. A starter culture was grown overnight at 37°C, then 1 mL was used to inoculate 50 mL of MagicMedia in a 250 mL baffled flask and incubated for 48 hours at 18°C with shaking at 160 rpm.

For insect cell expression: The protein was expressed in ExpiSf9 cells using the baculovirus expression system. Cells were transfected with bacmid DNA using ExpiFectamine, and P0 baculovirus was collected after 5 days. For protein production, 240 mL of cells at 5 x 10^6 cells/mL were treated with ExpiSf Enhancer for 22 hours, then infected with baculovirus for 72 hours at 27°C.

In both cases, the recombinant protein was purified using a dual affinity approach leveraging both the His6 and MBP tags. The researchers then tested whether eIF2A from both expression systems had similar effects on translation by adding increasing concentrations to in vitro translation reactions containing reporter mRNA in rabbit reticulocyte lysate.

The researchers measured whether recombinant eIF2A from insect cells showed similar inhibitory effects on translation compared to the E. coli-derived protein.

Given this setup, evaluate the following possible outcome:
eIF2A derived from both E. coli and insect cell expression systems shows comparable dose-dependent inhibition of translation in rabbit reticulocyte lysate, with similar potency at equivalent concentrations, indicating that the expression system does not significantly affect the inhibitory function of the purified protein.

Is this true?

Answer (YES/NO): YES